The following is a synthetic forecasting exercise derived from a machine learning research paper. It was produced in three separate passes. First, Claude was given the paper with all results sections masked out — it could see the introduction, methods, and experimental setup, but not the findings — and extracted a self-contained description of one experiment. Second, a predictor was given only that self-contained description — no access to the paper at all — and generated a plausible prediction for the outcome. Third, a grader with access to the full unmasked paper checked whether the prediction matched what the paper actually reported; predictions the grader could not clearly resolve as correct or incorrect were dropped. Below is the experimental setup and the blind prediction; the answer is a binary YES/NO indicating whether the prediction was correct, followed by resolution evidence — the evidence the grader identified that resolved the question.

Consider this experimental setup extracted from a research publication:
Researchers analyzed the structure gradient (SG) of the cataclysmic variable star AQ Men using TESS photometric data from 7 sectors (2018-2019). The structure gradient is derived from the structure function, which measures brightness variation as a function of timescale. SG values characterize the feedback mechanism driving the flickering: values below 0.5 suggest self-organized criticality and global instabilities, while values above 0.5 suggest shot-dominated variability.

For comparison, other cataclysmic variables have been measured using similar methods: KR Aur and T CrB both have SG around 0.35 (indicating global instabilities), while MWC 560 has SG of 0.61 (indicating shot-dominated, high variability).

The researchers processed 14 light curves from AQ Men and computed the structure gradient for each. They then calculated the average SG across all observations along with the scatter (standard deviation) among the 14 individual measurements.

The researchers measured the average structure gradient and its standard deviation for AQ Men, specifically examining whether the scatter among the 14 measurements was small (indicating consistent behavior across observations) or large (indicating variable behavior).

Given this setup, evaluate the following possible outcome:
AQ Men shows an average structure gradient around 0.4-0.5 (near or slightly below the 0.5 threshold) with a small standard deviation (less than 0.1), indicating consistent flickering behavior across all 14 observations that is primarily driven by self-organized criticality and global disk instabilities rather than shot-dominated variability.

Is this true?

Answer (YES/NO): NO